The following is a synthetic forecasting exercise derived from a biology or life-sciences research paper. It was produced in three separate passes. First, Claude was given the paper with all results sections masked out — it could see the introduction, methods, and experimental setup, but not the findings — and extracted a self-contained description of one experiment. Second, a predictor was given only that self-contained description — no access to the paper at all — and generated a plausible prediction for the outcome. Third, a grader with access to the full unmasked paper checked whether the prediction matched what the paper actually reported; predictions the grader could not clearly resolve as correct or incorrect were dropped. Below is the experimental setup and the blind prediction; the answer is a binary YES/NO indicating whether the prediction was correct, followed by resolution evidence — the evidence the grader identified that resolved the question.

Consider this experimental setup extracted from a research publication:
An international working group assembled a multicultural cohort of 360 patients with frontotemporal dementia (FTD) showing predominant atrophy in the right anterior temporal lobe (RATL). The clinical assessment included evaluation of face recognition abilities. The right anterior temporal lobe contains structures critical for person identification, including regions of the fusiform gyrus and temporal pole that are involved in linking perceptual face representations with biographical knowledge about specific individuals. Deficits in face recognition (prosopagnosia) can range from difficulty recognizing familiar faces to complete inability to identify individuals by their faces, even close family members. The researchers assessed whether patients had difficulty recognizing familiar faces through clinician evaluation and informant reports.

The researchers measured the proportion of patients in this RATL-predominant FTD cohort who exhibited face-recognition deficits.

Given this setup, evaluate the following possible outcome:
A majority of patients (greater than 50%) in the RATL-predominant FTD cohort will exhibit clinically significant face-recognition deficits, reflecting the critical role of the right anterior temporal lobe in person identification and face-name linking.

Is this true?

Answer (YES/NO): YES